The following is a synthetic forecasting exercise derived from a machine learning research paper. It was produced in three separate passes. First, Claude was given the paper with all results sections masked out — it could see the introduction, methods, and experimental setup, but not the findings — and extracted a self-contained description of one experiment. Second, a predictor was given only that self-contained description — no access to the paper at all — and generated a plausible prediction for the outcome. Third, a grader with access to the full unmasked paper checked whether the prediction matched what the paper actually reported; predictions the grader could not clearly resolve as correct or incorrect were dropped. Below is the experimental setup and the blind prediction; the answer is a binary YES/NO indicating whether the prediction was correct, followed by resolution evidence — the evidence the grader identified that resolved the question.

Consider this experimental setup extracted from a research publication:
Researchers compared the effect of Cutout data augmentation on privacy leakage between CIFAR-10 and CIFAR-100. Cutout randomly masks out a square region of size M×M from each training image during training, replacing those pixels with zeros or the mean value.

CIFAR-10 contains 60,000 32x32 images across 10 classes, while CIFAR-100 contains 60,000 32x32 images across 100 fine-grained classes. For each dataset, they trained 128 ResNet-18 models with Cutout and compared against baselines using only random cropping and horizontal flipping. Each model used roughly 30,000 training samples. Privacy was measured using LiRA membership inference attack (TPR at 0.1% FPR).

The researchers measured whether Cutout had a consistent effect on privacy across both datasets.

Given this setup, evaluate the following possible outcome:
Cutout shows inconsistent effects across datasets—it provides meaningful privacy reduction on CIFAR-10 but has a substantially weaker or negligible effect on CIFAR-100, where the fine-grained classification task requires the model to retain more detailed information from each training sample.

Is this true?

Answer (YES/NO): NO